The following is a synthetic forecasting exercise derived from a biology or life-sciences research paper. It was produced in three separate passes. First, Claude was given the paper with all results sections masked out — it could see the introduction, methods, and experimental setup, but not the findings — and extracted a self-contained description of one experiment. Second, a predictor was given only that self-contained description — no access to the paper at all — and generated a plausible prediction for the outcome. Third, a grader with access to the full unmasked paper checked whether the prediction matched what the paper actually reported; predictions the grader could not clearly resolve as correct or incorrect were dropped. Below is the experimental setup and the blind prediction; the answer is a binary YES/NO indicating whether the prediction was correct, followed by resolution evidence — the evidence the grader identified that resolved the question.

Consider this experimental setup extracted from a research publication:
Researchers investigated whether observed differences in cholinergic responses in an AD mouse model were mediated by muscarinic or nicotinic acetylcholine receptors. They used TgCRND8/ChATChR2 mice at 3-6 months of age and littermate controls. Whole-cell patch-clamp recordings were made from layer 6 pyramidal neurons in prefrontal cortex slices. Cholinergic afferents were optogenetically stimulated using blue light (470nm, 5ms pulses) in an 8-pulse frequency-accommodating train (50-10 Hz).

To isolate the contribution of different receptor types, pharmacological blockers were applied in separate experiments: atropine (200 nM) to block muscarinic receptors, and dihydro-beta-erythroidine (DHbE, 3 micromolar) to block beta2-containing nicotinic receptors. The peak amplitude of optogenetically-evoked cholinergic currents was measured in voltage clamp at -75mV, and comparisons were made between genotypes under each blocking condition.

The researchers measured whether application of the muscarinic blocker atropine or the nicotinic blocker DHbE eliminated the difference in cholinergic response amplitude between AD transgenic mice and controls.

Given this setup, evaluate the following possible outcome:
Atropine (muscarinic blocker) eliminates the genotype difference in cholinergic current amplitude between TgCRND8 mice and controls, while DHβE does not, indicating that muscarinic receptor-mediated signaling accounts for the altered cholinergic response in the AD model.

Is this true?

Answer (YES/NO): NO